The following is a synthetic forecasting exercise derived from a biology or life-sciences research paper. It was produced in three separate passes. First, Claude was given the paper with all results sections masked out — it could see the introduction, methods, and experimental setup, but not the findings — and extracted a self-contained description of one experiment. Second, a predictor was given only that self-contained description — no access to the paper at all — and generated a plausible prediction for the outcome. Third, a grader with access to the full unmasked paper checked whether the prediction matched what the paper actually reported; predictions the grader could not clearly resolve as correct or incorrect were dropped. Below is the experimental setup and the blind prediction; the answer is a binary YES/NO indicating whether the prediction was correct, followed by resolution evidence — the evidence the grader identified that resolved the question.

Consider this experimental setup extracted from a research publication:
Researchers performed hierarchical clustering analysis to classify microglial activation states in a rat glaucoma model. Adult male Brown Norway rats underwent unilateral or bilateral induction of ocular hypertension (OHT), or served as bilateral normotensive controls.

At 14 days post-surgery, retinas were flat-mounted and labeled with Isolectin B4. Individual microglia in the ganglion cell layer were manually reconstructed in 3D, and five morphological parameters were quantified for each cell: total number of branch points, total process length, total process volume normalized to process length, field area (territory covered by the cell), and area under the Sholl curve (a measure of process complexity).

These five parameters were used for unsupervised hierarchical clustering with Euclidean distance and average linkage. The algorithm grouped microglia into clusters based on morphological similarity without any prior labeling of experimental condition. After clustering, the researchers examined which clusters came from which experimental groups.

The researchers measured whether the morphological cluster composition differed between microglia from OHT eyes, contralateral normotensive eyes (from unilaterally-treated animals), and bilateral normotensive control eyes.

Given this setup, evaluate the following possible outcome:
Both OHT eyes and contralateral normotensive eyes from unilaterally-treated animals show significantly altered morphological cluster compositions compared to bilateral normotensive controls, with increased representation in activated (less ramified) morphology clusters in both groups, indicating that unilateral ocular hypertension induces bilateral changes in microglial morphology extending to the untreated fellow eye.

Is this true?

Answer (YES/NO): YES